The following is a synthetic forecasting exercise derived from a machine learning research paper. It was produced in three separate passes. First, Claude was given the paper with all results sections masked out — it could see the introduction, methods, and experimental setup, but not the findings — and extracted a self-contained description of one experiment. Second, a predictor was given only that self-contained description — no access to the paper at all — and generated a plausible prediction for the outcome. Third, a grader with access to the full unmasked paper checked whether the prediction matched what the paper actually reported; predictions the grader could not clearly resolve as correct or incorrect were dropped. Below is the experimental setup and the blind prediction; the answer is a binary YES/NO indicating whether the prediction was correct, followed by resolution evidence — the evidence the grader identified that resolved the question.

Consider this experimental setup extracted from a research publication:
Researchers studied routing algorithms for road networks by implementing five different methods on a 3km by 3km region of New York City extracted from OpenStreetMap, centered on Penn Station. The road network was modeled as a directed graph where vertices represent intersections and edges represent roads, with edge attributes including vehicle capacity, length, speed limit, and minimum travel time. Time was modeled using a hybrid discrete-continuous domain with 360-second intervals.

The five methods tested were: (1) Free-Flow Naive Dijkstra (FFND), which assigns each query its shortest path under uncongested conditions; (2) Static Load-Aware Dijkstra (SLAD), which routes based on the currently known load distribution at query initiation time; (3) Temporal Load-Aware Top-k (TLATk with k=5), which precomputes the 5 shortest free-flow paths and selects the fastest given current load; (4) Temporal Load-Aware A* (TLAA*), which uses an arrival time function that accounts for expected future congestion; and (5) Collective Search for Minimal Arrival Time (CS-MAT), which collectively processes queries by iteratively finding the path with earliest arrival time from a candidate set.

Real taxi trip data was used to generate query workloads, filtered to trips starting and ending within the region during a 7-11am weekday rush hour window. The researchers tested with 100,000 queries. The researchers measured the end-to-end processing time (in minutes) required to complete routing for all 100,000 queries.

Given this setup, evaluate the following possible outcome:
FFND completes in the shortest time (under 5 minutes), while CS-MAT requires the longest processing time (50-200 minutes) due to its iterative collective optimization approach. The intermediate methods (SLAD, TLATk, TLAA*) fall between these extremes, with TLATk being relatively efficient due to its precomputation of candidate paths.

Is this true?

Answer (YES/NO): NO